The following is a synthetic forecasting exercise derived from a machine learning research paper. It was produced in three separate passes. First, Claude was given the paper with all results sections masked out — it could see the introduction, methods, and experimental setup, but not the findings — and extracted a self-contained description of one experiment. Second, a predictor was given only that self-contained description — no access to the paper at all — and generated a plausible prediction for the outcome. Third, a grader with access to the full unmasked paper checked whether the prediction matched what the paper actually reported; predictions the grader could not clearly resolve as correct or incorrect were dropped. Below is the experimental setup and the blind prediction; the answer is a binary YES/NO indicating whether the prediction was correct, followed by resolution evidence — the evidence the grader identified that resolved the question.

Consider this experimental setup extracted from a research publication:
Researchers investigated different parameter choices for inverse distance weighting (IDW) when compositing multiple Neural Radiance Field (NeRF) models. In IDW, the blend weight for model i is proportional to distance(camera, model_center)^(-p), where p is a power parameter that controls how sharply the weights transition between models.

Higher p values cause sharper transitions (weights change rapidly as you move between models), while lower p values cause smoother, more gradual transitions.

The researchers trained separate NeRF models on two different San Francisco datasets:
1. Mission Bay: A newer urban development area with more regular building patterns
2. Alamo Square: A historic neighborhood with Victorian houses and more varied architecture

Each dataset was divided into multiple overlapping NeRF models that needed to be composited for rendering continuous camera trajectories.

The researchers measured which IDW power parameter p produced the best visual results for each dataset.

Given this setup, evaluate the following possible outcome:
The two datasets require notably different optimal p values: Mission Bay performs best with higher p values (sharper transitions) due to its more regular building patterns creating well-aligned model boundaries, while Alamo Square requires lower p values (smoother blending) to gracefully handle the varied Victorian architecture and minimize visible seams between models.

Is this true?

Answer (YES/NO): NO